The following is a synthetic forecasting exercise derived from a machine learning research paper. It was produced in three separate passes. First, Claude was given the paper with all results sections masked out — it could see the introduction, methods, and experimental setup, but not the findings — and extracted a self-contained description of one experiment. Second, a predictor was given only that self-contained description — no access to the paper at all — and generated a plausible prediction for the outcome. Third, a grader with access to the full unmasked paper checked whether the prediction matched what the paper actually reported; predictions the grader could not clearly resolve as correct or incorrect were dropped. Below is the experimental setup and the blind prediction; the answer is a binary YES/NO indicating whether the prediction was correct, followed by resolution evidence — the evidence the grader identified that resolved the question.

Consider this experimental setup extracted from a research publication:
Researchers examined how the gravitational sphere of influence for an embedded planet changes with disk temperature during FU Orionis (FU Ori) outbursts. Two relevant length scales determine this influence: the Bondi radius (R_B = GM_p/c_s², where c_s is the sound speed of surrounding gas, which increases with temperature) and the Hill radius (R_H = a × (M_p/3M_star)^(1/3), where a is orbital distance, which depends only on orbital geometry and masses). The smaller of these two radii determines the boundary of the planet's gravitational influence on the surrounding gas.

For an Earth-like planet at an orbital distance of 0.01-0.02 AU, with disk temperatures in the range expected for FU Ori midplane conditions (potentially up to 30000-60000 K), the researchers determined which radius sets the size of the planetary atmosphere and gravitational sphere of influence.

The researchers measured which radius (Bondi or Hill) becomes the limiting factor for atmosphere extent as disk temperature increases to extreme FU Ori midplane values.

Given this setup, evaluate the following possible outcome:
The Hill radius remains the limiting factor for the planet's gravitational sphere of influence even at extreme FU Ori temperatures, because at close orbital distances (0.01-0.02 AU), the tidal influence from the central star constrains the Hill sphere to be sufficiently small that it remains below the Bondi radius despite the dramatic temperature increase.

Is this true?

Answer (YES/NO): NO